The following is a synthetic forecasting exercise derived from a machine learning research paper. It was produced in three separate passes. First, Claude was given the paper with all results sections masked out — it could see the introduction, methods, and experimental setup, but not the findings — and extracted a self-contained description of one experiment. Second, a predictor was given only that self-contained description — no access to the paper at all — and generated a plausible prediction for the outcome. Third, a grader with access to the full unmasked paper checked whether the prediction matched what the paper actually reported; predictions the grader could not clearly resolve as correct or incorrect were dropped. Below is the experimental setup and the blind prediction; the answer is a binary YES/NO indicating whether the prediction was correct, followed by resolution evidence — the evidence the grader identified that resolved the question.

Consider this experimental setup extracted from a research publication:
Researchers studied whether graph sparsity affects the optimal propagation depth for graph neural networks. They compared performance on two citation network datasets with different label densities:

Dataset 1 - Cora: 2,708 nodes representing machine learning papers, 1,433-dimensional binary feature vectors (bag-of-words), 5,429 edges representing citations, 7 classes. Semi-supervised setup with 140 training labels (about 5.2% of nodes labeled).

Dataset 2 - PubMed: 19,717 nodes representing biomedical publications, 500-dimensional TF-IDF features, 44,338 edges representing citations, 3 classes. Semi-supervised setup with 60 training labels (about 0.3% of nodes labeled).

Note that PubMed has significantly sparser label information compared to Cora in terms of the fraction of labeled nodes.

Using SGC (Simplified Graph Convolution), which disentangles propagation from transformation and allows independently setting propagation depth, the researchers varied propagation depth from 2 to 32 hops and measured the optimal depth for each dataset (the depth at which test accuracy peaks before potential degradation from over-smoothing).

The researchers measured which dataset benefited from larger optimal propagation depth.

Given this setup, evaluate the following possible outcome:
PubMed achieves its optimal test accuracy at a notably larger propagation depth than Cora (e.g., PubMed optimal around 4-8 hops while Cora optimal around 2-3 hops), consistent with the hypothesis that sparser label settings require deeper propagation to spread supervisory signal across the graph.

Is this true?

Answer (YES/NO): YES